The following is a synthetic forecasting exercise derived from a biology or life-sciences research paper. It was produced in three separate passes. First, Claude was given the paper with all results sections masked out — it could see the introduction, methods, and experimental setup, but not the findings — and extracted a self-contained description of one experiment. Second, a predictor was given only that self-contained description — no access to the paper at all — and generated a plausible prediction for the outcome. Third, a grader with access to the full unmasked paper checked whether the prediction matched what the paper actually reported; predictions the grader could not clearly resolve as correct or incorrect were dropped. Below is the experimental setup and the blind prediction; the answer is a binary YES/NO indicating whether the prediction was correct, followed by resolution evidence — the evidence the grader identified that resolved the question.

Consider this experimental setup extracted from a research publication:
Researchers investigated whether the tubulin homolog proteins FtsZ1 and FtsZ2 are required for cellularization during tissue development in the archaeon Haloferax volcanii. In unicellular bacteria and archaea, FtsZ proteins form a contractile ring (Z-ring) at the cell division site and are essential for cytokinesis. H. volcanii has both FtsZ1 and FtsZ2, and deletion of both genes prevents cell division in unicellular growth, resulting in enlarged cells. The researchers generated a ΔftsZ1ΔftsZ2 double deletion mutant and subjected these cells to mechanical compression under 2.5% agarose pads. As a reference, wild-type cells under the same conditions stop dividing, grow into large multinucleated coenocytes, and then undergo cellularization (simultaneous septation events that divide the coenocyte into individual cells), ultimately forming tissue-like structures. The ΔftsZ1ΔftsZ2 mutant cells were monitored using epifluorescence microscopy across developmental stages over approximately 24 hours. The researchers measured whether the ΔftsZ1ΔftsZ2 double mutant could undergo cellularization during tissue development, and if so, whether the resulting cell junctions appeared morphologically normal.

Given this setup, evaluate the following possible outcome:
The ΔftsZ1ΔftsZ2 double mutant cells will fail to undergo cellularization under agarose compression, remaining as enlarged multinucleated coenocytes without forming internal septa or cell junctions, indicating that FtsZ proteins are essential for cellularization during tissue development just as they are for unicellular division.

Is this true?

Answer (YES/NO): NO